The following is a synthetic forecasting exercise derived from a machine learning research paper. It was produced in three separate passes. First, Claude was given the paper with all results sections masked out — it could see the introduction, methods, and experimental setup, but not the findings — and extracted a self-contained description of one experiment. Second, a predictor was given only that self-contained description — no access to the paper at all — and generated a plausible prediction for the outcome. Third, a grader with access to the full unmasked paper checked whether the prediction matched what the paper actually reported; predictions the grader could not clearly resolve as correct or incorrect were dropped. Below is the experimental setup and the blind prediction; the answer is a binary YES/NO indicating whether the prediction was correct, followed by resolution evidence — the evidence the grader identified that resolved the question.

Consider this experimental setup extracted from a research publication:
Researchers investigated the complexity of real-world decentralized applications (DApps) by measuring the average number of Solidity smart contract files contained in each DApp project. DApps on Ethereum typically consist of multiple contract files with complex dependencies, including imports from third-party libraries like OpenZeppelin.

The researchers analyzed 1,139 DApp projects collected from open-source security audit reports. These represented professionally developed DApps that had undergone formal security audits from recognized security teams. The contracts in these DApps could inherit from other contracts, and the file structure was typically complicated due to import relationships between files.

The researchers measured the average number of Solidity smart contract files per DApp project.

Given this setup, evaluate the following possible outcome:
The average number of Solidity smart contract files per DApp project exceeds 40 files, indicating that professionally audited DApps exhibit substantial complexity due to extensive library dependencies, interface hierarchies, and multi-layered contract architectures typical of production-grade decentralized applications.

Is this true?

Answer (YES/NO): NO